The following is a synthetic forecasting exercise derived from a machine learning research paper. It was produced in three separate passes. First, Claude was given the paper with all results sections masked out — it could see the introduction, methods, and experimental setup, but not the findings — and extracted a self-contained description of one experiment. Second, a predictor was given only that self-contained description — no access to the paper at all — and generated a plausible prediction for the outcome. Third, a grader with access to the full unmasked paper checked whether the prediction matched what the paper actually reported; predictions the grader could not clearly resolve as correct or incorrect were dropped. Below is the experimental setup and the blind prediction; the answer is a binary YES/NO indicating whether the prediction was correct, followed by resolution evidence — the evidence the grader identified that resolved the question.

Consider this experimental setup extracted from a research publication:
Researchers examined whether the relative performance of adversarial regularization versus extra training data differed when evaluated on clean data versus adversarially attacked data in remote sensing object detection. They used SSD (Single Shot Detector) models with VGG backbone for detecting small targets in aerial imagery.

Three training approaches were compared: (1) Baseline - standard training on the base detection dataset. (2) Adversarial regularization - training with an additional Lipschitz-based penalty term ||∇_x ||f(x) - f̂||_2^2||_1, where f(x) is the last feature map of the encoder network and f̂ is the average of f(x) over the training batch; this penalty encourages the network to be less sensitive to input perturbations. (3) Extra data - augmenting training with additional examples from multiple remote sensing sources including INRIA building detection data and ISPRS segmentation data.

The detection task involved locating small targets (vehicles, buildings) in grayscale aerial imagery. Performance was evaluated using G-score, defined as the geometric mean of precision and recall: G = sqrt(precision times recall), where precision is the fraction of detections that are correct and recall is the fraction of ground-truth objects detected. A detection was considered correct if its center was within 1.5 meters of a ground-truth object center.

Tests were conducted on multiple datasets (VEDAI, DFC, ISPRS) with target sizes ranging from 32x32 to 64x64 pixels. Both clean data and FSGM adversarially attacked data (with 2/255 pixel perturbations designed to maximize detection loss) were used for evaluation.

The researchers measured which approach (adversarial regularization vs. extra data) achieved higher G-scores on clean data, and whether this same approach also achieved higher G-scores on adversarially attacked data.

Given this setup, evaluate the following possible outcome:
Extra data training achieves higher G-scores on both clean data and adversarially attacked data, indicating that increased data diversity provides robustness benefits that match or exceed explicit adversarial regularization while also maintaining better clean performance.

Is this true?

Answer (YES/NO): NO